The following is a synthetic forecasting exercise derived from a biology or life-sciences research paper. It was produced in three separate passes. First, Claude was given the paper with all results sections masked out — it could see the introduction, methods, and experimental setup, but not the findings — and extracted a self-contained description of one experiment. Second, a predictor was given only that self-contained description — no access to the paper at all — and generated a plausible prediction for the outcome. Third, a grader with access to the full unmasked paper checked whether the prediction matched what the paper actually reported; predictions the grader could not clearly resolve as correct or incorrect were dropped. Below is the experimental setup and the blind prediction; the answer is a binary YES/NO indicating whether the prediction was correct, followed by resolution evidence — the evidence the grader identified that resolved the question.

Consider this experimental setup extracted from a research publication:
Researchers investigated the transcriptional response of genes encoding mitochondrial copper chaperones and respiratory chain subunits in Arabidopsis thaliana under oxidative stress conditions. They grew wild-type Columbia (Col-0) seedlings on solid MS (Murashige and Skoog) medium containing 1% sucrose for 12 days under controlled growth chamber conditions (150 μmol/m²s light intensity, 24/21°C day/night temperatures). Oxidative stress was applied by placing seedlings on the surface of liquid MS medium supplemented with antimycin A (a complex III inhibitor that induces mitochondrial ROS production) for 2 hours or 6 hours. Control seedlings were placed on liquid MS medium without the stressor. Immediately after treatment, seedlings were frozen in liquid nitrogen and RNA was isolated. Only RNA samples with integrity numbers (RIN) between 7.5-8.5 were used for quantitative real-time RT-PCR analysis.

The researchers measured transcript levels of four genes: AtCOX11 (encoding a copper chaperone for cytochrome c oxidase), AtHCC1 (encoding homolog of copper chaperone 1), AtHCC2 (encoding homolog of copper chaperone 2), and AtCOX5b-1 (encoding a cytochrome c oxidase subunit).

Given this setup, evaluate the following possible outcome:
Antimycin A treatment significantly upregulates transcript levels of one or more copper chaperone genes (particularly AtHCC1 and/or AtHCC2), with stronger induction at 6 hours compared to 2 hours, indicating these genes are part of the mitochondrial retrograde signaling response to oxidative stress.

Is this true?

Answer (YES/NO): NO